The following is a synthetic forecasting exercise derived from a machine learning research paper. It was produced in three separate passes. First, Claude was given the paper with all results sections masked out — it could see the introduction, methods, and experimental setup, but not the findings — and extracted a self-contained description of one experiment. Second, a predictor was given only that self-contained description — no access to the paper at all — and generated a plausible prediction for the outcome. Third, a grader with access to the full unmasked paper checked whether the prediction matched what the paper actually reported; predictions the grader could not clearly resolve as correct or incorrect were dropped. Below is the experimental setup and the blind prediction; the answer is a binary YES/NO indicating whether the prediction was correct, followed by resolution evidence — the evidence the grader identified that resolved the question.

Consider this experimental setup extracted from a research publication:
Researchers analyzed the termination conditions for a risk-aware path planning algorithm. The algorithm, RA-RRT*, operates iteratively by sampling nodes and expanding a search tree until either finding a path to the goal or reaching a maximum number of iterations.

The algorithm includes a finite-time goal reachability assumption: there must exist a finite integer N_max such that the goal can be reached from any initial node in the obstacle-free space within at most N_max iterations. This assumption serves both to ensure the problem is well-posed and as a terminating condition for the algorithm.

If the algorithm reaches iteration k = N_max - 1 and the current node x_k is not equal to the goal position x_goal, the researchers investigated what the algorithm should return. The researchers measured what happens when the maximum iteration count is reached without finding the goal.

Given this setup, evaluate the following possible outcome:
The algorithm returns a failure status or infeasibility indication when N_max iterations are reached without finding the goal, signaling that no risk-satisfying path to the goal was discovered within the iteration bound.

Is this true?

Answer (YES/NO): YES